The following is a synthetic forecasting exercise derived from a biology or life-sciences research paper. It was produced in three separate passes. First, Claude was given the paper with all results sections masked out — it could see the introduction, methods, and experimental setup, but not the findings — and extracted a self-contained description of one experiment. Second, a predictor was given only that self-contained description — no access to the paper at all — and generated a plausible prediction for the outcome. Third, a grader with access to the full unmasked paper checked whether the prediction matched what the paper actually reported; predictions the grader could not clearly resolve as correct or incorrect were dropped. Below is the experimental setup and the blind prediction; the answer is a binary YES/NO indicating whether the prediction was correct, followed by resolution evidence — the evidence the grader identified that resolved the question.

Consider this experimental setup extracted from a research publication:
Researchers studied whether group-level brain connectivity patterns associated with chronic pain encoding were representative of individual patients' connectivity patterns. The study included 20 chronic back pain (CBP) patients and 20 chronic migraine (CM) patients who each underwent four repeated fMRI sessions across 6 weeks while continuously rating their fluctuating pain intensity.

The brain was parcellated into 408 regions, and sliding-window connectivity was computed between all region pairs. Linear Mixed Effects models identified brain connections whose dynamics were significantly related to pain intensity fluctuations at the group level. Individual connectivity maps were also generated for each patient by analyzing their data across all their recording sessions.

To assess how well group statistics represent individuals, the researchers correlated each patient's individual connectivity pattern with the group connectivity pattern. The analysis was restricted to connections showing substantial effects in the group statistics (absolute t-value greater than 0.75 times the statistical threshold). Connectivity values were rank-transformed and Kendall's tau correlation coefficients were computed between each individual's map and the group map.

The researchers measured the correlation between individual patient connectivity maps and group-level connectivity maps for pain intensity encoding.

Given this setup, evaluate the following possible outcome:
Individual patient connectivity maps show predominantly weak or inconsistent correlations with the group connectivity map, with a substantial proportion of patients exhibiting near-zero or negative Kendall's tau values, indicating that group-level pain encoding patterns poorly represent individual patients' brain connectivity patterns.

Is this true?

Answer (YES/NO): YES